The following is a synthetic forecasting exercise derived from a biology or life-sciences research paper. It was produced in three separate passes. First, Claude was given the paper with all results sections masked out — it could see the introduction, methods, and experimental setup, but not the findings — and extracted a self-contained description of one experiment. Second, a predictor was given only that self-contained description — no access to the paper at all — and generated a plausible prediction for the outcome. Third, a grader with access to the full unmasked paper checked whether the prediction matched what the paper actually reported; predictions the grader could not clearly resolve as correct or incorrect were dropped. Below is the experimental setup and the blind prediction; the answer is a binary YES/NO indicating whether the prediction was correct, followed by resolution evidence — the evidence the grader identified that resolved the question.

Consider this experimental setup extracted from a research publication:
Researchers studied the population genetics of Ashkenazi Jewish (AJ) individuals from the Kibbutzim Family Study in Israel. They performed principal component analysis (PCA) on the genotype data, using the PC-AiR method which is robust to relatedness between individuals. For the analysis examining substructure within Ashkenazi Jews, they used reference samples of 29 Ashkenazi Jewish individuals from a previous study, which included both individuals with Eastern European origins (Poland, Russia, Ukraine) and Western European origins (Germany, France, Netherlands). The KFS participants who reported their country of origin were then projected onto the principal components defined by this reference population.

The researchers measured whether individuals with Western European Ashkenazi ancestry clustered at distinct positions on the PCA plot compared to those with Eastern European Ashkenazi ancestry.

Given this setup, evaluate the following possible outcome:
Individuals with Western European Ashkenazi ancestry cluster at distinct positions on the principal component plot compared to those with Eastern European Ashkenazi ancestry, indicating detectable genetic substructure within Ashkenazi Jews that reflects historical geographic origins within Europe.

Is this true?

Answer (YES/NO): YES